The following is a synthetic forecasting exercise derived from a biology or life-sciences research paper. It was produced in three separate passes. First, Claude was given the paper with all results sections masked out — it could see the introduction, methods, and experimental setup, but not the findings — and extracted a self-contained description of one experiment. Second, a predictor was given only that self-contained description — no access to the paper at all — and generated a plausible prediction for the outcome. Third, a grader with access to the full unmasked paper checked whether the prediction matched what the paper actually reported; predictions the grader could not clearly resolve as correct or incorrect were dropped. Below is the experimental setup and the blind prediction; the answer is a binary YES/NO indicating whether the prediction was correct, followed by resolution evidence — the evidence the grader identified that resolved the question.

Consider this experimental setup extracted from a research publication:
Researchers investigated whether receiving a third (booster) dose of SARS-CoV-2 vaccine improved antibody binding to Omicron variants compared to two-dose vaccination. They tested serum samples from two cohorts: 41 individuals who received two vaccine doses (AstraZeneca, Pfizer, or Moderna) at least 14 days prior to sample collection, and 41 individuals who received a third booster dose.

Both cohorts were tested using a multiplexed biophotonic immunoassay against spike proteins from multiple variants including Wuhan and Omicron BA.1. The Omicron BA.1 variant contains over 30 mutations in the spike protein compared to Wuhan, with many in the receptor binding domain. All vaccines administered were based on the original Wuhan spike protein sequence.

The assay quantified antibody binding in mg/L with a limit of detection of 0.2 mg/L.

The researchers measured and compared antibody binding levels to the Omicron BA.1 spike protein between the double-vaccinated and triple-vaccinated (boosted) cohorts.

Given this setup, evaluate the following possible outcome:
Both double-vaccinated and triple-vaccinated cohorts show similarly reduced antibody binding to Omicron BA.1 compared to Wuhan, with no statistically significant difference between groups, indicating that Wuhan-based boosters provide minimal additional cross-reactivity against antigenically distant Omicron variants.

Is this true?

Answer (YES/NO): NO